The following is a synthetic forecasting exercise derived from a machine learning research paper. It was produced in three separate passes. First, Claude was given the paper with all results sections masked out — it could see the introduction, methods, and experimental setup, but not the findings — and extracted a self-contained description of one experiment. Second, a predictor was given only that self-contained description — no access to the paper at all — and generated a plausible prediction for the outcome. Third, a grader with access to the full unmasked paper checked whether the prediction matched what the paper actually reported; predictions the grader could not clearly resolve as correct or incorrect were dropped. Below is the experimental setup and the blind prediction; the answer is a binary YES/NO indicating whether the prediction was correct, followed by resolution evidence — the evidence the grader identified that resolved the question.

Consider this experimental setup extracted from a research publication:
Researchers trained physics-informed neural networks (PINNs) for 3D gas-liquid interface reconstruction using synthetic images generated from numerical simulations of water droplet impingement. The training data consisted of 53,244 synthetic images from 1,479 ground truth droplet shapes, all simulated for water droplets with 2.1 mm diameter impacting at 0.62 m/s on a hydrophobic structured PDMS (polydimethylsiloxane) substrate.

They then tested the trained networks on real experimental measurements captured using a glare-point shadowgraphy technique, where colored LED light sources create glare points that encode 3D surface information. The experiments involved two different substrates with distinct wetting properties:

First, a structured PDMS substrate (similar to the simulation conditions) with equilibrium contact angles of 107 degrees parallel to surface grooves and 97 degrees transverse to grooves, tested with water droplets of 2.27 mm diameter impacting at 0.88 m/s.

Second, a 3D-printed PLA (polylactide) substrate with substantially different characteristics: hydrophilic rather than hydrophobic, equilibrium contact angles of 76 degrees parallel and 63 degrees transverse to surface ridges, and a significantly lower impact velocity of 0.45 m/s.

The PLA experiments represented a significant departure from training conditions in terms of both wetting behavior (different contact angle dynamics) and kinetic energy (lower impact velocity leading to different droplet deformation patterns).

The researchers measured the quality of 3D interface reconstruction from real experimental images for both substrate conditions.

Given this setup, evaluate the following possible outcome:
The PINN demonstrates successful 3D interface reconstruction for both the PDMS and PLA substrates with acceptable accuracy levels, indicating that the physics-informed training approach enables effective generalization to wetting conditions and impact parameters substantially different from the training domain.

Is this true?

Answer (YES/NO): YES